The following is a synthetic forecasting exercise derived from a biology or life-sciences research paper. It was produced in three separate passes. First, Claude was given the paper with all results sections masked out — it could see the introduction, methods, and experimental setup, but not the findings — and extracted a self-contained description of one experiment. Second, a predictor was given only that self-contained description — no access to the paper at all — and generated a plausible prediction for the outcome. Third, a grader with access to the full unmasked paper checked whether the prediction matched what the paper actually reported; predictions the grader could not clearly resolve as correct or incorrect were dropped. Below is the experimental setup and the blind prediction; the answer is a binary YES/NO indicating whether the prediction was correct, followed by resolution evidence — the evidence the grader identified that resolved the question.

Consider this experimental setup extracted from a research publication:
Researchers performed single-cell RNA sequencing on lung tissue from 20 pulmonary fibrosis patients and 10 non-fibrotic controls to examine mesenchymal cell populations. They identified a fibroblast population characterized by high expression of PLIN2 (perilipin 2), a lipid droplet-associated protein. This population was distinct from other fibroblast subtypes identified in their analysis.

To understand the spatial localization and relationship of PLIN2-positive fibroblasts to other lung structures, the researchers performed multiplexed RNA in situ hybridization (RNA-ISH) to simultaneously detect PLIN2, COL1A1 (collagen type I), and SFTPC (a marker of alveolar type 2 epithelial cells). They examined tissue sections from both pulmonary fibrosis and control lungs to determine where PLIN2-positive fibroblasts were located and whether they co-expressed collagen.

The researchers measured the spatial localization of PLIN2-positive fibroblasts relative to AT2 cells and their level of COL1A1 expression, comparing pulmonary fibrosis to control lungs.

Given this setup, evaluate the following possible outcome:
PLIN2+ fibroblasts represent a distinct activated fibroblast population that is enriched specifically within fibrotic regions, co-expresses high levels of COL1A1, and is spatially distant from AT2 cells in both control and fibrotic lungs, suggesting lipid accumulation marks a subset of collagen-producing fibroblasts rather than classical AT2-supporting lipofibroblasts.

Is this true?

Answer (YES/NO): NO